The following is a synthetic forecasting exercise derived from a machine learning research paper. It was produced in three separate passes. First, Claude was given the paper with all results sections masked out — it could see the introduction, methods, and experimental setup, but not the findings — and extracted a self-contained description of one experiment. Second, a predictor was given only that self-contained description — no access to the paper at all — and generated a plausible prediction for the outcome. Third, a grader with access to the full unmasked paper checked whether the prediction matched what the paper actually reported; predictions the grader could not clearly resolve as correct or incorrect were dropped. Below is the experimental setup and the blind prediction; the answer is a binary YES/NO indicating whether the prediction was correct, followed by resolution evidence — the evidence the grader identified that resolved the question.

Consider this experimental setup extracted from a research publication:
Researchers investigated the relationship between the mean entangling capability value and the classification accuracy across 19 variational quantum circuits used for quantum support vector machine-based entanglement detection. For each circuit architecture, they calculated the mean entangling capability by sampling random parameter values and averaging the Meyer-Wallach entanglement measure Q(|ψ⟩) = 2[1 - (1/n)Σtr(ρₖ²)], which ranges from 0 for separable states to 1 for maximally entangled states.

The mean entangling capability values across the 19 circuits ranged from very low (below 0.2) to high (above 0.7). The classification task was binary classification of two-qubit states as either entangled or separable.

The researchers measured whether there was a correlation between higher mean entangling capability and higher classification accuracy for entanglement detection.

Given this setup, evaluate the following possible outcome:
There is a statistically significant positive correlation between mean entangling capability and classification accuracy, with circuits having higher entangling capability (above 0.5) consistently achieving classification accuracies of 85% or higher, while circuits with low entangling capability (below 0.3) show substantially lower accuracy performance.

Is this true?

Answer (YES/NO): NO